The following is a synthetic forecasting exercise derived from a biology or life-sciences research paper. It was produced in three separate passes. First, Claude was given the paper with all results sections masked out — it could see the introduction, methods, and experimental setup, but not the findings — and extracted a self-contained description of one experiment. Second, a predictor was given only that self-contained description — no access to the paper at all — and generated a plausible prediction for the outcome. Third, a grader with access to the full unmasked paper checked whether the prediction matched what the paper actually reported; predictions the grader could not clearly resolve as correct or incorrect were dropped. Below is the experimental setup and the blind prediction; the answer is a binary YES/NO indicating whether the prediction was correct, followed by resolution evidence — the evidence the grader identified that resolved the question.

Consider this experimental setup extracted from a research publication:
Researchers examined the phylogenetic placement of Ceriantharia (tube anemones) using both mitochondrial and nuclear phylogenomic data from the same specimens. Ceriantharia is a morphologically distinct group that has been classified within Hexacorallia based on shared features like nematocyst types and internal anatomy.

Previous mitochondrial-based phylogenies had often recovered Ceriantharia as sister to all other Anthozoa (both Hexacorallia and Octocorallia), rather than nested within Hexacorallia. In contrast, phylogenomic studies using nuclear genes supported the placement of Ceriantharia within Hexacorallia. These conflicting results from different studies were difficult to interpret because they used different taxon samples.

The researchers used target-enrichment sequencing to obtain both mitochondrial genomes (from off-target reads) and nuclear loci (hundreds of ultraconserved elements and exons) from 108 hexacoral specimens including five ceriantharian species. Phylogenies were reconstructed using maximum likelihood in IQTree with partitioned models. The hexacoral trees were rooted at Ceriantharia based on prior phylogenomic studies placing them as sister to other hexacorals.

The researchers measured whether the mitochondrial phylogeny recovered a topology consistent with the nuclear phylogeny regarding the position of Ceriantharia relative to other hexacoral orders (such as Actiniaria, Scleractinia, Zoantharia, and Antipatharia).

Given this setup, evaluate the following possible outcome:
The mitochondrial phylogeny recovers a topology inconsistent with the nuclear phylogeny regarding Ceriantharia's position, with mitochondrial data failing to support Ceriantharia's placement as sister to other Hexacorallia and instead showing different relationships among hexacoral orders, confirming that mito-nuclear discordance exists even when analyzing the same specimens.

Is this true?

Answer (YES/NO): NO